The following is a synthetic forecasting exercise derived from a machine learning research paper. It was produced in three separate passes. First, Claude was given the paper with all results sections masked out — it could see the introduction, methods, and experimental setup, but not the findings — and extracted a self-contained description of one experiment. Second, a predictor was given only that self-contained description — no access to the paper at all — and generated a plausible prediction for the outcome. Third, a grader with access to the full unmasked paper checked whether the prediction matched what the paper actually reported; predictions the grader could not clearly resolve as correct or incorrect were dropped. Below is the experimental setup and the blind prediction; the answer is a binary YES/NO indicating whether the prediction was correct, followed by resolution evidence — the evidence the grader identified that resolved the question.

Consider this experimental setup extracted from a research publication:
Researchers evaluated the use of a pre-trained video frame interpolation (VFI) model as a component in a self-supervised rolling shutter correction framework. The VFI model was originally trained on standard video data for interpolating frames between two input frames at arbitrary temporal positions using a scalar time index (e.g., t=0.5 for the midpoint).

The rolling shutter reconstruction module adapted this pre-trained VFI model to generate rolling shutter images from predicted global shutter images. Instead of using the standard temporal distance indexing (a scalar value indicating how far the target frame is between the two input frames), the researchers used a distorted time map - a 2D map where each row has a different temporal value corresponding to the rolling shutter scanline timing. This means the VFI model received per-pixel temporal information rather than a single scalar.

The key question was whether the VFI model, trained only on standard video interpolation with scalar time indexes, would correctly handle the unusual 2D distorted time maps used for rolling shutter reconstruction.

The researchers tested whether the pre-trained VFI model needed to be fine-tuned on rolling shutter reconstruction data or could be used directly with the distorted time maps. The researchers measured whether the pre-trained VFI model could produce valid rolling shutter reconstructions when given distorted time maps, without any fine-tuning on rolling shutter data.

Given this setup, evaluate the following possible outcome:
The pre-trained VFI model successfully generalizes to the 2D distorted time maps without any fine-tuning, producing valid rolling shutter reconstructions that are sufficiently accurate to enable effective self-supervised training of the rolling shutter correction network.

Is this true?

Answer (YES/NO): YES